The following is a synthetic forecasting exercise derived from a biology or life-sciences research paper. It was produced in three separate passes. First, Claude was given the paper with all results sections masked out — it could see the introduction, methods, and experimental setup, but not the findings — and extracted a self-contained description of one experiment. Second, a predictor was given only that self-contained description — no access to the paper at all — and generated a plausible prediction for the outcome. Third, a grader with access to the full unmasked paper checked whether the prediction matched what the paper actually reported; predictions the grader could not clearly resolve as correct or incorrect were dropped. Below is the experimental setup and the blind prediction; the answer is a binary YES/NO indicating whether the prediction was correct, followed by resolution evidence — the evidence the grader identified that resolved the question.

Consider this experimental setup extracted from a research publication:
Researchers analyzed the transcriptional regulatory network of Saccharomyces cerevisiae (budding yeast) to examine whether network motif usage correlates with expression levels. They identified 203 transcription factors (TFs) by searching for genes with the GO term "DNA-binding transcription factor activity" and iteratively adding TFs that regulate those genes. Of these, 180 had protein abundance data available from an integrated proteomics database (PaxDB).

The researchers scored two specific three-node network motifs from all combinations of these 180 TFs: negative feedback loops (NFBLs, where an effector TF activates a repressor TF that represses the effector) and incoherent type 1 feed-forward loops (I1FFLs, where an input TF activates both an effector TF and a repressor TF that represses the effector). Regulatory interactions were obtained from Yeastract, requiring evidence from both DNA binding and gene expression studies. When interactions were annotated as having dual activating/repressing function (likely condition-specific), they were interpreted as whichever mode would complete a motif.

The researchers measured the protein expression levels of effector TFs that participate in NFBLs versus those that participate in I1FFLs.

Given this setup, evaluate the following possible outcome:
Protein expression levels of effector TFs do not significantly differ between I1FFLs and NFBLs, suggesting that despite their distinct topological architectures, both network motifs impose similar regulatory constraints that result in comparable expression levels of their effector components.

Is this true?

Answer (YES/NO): NO